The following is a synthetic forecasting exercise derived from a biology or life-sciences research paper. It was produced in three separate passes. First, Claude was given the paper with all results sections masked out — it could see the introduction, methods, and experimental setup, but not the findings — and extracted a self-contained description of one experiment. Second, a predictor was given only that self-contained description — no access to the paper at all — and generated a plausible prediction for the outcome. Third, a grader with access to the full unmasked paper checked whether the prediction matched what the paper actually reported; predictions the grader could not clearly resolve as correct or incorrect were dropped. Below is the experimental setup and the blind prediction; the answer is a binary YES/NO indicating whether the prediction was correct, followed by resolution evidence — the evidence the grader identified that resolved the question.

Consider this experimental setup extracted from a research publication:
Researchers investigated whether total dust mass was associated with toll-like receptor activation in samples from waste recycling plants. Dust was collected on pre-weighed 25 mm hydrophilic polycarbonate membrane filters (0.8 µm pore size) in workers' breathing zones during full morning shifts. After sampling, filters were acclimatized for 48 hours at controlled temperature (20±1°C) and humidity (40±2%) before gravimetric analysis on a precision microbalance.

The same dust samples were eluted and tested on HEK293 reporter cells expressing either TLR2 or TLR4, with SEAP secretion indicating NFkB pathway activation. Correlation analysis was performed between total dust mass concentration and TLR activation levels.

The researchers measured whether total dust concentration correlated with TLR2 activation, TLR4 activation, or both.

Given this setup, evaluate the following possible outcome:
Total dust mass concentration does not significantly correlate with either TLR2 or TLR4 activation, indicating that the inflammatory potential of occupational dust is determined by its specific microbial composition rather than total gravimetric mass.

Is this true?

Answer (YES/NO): NO